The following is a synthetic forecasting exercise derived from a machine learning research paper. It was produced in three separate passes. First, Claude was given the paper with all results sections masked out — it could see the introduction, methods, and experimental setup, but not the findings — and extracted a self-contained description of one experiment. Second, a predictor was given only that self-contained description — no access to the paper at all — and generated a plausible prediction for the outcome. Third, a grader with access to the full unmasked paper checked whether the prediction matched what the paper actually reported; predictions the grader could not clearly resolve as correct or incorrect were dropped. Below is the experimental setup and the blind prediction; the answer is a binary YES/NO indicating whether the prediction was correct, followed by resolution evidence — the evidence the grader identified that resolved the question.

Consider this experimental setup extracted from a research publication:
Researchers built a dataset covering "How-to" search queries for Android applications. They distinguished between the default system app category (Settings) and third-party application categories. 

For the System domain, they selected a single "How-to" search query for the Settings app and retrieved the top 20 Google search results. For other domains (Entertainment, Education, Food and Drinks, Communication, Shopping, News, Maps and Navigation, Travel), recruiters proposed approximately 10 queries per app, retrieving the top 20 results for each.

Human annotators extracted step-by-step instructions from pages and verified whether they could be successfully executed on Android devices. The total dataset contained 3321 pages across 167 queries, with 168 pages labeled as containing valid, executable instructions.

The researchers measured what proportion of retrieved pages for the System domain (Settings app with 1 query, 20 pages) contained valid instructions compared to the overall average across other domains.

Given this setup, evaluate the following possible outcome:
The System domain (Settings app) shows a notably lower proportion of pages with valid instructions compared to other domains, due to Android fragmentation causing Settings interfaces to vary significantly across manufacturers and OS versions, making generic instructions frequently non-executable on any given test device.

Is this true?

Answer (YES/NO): NO